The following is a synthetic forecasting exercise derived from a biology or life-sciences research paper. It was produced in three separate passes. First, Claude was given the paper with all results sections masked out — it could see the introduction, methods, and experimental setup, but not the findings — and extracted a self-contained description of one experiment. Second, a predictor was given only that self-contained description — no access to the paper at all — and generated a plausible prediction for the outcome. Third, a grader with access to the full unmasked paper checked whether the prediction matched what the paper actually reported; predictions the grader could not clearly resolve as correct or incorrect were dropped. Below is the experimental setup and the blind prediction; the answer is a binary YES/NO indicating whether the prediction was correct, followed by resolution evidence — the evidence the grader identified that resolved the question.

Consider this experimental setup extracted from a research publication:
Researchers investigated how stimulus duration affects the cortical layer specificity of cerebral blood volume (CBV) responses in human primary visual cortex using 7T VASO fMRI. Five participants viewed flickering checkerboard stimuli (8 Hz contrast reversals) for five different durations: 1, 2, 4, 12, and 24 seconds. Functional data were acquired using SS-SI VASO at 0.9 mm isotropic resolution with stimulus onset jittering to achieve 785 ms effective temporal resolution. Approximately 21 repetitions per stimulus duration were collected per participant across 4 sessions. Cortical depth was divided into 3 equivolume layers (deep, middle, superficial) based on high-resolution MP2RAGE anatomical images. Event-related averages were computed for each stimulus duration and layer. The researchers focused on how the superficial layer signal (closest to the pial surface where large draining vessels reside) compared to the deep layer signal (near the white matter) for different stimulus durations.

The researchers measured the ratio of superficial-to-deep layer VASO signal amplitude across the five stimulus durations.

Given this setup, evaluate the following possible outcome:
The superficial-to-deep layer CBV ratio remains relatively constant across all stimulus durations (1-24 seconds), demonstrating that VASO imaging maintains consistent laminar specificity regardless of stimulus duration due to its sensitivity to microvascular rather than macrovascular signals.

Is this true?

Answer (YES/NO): NO